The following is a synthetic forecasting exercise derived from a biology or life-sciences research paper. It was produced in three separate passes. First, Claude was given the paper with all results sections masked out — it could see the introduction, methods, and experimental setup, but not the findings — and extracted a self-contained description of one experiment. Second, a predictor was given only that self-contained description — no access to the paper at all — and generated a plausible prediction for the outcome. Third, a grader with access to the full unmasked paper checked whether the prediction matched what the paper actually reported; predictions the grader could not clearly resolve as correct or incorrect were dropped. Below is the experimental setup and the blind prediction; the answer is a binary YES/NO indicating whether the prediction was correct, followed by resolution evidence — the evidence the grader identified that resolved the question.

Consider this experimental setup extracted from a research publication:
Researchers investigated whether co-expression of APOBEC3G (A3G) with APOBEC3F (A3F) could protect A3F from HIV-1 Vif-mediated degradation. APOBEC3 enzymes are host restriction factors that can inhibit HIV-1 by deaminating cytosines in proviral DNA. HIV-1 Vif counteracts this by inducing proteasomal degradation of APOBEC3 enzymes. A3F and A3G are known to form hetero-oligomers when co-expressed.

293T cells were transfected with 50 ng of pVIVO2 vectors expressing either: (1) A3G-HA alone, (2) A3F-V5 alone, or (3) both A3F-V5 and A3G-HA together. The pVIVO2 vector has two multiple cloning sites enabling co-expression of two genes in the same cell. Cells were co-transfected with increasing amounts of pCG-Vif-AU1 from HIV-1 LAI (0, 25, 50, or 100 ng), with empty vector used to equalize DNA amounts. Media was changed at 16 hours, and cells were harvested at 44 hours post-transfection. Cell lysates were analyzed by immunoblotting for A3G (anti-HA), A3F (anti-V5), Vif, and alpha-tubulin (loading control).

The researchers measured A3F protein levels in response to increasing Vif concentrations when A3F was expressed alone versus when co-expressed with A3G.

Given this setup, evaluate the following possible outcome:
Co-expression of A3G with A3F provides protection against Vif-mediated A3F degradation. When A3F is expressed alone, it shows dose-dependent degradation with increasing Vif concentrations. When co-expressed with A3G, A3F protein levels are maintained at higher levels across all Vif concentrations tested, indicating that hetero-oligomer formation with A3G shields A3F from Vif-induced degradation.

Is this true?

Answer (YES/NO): YES